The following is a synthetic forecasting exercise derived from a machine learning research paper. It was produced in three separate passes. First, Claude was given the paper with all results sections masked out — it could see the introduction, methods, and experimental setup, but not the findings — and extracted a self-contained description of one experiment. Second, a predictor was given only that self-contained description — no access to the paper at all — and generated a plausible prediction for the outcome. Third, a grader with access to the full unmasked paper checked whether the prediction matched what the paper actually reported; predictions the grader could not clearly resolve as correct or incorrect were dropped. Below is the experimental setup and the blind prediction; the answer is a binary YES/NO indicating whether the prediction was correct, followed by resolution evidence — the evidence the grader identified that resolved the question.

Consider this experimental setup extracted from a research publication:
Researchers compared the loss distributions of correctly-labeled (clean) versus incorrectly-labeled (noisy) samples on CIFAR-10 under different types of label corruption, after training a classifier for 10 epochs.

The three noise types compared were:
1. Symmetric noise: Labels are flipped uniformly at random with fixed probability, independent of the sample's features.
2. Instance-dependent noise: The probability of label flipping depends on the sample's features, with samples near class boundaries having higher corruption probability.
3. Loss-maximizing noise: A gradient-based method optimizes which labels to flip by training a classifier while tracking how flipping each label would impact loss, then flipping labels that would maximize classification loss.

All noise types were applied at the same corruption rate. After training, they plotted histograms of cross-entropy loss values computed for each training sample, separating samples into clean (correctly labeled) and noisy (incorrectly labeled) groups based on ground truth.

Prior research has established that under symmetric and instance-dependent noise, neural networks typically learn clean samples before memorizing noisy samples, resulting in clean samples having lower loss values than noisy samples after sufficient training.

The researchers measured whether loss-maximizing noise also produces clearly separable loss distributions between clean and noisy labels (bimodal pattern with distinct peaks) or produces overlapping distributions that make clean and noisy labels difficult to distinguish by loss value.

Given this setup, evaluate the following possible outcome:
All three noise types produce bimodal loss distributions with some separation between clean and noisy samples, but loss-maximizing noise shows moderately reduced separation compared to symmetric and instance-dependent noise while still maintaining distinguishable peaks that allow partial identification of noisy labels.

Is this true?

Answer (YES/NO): NO